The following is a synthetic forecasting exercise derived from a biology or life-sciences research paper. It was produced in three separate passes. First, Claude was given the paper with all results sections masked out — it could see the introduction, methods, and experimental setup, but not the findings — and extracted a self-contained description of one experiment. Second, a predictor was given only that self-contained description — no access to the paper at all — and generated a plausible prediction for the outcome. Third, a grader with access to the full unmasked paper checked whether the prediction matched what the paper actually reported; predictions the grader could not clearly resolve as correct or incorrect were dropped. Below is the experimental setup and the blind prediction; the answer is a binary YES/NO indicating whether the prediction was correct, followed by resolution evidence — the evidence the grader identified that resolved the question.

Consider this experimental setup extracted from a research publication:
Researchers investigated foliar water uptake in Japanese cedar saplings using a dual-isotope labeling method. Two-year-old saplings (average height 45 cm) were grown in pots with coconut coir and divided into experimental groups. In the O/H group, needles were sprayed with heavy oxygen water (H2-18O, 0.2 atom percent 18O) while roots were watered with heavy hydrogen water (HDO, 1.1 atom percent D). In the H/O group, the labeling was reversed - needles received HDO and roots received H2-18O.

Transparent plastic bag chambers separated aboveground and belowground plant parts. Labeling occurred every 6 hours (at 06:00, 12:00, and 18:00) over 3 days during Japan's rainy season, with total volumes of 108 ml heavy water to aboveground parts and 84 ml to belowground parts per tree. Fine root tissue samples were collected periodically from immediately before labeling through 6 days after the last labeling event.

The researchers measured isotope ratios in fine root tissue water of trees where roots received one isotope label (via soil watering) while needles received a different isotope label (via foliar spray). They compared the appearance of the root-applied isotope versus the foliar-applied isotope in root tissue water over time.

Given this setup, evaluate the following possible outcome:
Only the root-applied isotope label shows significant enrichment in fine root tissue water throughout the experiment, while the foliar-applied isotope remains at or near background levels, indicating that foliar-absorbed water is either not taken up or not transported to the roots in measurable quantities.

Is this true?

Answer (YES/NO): NO